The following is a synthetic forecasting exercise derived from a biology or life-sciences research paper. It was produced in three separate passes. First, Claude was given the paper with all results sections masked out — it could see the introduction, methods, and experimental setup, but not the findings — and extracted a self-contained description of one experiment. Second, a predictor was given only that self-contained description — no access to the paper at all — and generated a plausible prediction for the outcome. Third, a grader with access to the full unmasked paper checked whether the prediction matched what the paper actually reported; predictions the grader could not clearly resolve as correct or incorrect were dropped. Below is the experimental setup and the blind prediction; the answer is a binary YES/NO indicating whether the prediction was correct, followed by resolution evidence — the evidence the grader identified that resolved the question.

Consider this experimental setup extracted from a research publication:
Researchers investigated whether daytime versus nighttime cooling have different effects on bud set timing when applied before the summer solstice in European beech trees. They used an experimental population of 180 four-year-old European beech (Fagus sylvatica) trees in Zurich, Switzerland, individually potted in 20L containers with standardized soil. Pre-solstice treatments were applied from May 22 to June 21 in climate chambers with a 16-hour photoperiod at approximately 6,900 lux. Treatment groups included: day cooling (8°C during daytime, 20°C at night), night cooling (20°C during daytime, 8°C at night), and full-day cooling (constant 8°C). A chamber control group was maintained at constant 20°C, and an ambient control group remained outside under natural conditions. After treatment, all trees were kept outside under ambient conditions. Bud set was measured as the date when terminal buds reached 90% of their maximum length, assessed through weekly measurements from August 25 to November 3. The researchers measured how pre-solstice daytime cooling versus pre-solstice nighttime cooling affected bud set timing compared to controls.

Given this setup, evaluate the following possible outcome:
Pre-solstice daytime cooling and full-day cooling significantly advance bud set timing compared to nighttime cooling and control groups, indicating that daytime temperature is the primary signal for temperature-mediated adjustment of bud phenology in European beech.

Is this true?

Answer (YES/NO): NO